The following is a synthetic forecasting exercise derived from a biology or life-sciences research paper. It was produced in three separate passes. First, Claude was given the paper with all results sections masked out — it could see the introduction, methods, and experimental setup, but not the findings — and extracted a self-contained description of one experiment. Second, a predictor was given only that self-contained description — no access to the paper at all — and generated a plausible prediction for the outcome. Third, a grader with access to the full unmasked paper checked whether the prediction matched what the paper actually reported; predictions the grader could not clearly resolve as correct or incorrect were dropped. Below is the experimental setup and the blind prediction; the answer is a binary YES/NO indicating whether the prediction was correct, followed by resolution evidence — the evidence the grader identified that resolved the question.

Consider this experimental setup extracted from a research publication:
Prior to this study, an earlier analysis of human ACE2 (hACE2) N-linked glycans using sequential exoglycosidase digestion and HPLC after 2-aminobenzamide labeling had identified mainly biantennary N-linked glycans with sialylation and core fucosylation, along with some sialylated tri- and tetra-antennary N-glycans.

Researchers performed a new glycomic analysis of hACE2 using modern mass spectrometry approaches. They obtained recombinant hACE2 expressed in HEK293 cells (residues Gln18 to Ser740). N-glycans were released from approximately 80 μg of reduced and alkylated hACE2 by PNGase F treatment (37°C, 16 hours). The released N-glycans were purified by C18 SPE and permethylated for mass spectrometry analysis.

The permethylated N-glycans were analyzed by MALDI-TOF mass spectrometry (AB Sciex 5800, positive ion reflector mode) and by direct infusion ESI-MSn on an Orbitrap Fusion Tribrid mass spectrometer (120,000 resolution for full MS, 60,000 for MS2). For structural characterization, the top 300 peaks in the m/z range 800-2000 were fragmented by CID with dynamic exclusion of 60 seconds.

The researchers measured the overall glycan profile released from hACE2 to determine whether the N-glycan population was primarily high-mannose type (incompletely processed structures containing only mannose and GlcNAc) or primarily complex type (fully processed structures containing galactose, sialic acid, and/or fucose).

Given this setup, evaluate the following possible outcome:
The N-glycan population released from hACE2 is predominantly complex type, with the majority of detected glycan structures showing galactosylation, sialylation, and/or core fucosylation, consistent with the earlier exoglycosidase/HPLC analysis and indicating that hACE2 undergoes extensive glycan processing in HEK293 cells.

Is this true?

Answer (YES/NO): YES